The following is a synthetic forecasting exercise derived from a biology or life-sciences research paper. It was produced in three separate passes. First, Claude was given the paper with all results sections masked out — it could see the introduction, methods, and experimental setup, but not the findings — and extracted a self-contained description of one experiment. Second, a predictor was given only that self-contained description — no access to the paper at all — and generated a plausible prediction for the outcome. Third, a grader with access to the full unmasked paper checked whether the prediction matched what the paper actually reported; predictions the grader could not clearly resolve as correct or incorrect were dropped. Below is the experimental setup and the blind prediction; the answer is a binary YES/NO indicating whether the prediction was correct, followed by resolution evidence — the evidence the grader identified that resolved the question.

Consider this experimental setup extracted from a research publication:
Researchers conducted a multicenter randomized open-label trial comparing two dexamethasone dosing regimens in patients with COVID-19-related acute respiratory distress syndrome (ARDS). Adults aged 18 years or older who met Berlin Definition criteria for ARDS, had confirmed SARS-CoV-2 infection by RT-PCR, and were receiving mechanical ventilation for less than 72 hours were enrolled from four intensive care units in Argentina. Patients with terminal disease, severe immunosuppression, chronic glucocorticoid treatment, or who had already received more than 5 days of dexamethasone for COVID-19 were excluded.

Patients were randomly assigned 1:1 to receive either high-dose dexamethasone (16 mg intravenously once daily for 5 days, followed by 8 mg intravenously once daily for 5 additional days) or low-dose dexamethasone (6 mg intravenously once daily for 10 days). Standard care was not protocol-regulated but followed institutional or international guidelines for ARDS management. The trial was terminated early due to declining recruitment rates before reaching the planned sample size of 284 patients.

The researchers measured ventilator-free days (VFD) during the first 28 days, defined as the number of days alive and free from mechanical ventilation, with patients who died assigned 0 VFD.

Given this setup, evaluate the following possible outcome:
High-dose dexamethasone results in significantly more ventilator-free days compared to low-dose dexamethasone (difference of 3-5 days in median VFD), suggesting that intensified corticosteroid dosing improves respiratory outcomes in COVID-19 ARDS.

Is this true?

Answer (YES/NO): NO